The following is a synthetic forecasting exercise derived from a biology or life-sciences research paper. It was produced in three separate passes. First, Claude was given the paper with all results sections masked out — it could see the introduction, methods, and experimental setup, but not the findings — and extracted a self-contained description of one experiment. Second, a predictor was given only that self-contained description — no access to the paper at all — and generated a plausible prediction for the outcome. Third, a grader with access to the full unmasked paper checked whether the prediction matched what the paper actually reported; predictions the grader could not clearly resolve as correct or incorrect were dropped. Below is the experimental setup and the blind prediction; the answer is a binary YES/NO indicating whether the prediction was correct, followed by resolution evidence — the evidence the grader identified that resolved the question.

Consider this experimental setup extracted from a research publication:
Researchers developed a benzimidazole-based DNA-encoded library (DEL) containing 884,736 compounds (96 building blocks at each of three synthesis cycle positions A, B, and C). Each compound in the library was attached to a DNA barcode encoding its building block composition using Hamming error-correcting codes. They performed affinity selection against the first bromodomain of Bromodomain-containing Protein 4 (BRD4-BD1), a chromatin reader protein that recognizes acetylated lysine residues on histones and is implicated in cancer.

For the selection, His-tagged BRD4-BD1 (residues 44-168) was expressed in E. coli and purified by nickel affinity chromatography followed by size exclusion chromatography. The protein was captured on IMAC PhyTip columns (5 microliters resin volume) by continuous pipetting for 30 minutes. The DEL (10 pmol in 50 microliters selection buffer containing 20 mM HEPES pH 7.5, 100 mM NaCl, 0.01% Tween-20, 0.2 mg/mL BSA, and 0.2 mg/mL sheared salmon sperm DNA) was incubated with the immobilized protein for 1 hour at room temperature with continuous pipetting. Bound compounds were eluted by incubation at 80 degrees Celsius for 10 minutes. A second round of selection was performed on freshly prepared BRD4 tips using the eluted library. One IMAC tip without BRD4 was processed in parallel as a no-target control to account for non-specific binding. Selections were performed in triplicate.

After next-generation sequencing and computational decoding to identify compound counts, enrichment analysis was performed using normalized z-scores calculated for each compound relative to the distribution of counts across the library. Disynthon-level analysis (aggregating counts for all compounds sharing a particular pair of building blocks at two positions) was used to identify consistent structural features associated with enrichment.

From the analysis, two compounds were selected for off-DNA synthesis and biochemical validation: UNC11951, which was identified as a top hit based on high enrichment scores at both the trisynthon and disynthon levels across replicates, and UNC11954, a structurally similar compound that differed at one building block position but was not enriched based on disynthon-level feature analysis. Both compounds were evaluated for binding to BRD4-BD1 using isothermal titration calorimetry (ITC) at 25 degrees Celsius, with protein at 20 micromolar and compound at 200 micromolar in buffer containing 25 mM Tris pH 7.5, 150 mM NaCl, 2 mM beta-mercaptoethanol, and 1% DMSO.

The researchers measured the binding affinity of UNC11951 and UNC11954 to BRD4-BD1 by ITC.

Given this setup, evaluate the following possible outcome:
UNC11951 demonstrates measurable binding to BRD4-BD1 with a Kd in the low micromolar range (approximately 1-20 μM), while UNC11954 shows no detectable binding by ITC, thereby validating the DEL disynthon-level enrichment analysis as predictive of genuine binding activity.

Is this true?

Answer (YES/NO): NO